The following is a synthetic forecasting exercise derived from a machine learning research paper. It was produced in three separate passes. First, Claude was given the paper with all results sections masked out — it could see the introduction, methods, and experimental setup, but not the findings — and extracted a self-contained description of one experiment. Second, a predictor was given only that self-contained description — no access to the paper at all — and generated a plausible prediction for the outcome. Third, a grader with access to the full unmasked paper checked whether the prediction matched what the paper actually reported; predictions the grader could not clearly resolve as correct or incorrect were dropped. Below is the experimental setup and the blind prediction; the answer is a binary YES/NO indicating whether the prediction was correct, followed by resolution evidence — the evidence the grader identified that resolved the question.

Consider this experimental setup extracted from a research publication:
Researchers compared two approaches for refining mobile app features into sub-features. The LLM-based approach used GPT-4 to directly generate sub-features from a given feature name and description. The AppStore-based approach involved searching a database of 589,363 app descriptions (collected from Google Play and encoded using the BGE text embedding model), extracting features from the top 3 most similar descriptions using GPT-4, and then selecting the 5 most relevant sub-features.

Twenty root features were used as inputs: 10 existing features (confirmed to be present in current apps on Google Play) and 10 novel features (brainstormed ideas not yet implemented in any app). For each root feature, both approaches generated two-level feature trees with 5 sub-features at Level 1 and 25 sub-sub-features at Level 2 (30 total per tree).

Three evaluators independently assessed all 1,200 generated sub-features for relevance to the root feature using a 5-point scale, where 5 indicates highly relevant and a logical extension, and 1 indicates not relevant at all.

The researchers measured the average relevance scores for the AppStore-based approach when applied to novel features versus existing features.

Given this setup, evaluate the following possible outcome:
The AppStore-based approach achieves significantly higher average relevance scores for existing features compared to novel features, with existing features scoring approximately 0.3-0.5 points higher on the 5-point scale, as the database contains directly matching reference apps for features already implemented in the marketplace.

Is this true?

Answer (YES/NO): NO